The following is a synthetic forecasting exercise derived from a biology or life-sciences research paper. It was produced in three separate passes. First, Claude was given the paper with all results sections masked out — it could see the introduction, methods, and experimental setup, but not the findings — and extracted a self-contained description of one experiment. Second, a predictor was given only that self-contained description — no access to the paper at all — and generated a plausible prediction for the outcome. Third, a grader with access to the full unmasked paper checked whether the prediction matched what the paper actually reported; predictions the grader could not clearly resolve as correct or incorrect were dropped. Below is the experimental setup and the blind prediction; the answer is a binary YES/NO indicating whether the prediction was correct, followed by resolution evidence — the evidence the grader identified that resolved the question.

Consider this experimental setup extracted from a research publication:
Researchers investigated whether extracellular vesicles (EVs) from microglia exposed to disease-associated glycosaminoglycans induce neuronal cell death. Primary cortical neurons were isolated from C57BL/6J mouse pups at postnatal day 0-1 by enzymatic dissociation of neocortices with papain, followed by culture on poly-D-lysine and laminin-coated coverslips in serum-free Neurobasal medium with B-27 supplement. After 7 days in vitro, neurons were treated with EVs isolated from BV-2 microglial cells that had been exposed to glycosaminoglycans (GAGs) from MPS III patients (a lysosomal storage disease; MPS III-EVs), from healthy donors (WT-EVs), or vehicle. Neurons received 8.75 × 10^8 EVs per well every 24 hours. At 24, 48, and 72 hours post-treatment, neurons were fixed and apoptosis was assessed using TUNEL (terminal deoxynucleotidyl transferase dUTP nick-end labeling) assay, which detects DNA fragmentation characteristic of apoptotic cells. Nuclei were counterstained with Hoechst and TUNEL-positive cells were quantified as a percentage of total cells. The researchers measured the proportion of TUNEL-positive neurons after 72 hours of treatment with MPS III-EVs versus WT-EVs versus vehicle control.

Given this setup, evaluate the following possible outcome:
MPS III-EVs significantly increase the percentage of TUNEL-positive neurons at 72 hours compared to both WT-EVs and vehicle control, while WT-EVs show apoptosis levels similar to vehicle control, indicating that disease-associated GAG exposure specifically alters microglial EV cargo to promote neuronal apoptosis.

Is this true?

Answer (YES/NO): NO